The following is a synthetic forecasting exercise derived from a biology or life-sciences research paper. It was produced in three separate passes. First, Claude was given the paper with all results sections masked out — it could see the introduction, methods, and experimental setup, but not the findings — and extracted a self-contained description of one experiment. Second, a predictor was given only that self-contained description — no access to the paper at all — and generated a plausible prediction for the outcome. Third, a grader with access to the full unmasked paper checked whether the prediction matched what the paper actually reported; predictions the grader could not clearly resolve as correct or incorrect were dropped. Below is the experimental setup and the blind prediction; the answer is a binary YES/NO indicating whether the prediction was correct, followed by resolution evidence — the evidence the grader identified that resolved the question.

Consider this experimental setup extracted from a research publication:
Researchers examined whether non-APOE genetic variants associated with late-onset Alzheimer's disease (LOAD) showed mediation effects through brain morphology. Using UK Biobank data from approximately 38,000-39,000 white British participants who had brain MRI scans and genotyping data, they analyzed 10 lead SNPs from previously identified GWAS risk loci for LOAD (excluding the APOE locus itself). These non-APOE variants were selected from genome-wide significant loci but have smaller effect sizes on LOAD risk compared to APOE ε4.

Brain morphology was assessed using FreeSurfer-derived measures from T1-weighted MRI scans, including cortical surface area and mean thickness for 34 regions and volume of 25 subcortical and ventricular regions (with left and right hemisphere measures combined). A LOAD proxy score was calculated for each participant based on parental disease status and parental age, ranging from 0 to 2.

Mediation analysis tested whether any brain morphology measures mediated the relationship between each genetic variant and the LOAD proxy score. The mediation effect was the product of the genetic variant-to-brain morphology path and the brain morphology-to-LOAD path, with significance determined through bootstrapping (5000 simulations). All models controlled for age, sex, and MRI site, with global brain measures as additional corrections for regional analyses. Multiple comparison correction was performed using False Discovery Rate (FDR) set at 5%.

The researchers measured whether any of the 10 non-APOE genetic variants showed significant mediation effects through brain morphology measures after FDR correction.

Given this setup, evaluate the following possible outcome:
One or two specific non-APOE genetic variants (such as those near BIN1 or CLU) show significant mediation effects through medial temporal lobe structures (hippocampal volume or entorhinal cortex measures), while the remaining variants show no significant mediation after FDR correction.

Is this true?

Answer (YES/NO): NO